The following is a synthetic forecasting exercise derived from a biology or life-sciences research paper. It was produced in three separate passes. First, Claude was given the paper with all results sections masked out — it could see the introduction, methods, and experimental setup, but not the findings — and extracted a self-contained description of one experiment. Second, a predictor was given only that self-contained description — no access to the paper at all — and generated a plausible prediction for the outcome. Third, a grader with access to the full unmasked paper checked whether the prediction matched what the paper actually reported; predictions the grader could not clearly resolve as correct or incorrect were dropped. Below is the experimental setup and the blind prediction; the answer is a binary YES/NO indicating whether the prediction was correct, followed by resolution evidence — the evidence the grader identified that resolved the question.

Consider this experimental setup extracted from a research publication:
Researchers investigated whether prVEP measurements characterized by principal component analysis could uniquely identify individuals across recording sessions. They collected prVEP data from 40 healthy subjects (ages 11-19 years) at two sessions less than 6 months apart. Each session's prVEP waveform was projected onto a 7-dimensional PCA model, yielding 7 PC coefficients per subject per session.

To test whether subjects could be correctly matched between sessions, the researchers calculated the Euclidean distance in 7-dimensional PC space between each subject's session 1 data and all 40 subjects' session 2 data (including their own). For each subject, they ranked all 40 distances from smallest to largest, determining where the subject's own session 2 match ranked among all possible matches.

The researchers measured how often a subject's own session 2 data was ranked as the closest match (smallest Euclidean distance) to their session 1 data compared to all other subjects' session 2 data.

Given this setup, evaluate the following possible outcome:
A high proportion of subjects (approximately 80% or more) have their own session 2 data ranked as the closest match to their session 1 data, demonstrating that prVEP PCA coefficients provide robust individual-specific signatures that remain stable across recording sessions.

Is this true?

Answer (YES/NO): NO